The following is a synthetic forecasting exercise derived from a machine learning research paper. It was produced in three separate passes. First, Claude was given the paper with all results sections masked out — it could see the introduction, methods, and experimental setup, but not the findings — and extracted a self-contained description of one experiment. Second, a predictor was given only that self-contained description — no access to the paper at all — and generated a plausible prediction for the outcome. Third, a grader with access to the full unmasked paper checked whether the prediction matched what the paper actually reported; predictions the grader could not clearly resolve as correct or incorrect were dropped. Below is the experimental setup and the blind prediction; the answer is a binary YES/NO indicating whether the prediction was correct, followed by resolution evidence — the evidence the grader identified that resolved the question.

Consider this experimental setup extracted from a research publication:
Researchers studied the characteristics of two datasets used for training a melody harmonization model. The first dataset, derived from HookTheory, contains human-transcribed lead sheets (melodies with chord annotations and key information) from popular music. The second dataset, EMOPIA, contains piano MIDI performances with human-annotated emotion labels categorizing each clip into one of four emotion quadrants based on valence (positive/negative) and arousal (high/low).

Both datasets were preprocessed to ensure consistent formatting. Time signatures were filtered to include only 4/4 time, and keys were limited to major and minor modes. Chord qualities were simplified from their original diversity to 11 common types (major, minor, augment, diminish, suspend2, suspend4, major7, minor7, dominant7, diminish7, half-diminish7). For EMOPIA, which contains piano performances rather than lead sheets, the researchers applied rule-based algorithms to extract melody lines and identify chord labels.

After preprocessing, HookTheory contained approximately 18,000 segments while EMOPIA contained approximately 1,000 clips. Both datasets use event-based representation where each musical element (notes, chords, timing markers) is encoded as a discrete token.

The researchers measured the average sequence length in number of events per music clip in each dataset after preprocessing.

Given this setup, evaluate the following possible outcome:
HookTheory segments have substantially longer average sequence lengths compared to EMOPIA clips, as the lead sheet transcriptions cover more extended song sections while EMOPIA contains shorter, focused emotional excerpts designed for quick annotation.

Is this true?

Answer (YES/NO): NO